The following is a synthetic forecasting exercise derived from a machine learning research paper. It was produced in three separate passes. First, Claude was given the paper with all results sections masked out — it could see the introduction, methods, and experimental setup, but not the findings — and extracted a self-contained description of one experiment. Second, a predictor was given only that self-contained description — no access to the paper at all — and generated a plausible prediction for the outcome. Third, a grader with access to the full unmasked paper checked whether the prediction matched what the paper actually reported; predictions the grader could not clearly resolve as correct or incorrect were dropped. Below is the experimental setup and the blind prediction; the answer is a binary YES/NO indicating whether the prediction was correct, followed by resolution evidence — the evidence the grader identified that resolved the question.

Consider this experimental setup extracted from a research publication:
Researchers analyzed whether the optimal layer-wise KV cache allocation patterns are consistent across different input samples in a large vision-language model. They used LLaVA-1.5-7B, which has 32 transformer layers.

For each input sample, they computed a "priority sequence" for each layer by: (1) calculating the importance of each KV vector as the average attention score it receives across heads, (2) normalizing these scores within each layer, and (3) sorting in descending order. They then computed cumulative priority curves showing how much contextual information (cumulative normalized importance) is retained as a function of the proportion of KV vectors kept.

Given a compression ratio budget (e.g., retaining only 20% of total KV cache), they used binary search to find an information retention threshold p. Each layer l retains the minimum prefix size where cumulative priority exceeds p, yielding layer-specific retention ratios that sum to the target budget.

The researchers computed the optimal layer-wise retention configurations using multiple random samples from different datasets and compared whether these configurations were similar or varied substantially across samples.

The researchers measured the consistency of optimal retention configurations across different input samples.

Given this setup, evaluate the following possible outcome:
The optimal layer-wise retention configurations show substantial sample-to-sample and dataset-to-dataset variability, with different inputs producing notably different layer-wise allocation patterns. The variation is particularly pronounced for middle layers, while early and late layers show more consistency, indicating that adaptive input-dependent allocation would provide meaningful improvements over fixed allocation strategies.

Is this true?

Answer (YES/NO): NO